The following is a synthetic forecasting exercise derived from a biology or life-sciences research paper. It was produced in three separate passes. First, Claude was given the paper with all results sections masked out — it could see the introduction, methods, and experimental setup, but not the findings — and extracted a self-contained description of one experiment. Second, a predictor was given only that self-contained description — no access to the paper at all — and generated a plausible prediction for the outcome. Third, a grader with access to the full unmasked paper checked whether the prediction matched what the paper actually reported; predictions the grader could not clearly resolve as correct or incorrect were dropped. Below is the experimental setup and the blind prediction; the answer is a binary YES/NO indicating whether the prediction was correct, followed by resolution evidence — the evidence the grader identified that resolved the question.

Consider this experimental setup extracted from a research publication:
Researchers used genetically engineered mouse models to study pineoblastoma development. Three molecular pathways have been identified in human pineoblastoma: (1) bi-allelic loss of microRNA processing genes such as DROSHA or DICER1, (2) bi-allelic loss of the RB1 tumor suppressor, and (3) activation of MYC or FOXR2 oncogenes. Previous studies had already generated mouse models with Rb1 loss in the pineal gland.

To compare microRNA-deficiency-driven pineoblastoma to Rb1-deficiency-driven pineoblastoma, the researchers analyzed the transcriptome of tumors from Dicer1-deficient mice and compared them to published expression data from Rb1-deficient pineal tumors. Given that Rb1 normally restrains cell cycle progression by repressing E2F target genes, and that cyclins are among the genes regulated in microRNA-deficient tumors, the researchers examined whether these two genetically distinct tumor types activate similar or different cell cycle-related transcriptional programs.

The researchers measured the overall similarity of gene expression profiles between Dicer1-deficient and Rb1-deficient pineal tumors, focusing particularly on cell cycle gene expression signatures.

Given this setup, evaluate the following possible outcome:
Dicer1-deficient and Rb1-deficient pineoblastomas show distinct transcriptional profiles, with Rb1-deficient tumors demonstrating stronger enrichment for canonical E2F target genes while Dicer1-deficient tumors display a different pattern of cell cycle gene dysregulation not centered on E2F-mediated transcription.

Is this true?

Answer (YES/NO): NO